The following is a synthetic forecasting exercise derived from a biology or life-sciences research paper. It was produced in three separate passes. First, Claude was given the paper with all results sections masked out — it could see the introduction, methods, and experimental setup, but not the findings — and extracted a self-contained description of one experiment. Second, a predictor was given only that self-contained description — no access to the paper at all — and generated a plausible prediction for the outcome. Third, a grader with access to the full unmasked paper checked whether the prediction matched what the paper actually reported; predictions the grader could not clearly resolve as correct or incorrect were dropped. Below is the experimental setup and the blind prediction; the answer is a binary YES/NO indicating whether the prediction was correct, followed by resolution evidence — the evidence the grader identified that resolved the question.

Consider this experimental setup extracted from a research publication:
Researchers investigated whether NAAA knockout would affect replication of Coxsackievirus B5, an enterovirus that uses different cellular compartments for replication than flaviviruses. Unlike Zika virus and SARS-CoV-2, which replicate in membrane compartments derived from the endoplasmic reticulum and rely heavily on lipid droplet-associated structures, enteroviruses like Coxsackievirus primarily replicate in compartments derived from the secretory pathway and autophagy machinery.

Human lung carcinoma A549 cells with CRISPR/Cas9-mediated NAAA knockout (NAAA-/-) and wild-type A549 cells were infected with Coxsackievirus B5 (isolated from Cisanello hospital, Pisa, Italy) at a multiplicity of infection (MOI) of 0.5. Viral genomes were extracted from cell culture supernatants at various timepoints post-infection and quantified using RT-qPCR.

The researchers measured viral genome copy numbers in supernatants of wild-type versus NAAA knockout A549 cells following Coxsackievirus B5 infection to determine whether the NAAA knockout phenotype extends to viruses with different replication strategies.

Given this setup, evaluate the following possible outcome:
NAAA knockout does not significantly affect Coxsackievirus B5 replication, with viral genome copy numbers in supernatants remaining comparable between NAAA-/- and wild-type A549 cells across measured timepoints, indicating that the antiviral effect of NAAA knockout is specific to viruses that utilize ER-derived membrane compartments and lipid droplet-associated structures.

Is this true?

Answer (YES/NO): YES